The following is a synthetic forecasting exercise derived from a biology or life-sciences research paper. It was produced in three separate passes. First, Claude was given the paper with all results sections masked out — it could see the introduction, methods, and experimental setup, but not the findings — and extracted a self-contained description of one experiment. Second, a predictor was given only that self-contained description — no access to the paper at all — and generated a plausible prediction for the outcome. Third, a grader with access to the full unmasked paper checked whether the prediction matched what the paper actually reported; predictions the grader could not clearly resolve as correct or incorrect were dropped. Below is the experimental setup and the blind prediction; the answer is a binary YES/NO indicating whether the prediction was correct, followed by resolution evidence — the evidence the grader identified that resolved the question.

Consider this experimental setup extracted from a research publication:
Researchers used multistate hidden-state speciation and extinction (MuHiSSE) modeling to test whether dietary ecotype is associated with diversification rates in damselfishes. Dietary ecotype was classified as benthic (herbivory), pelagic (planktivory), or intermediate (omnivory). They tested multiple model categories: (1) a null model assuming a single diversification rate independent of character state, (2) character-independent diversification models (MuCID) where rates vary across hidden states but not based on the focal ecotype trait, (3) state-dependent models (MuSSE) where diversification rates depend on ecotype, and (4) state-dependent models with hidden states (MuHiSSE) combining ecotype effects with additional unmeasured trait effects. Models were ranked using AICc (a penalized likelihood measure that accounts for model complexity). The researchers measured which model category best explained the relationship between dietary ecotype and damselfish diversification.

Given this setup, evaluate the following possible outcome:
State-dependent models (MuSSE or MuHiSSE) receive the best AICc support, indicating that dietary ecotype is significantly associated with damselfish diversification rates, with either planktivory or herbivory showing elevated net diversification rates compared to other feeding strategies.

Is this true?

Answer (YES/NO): YES